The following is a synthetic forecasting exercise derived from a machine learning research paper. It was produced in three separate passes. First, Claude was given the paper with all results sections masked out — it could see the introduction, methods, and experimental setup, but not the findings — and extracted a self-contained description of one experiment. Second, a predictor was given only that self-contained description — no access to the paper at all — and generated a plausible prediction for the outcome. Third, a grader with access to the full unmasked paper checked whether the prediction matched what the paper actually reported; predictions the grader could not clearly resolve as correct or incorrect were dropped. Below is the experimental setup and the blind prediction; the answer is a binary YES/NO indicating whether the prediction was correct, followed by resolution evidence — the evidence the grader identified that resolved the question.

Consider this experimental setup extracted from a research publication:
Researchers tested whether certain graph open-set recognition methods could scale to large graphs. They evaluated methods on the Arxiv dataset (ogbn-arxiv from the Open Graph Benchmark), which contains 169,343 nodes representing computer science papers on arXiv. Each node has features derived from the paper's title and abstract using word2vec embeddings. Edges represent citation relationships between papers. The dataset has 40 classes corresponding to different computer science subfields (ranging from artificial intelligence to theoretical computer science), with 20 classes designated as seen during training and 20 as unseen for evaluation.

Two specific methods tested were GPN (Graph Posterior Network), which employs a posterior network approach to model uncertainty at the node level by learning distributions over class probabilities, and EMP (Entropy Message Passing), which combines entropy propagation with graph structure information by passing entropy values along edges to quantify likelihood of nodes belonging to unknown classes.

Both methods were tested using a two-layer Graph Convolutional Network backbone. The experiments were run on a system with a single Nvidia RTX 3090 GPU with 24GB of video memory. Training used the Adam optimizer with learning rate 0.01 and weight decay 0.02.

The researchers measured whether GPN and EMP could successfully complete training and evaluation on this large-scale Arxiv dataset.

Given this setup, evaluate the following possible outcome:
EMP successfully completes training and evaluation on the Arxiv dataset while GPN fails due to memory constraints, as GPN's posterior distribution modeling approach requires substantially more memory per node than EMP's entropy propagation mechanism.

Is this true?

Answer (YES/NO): NO